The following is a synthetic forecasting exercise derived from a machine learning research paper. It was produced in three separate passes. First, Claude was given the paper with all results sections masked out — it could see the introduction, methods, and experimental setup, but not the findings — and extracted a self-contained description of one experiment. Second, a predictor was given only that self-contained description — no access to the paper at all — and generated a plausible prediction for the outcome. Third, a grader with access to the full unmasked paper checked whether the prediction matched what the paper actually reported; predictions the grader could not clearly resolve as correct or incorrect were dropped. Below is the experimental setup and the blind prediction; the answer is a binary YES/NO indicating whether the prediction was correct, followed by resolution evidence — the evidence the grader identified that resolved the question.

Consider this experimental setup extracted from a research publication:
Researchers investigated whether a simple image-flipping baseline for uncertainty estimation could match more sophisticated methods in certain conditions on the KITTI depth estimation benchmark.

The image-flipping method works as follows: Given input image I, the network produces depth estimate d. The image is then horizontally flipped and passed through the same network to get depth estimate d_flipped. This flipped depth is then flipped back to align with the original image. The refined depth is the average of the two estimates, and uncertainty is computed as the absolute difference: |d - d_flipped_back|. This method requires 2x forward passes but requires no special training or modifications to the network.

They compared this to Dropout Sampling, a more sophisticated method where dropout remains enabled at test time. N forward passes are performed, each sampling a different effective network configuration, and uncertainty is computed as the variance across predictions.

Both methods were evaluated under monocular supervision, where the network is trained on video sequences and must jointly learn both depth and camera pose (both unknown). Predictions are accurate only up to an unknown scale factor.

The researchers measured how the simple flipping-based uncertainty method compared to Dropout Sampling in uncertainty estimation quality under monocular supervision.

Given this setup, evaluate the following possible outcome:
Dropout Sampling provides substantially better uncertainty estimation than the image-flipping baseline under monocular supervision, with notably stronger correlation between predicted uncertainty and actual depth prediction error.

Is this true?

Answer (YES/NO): NO